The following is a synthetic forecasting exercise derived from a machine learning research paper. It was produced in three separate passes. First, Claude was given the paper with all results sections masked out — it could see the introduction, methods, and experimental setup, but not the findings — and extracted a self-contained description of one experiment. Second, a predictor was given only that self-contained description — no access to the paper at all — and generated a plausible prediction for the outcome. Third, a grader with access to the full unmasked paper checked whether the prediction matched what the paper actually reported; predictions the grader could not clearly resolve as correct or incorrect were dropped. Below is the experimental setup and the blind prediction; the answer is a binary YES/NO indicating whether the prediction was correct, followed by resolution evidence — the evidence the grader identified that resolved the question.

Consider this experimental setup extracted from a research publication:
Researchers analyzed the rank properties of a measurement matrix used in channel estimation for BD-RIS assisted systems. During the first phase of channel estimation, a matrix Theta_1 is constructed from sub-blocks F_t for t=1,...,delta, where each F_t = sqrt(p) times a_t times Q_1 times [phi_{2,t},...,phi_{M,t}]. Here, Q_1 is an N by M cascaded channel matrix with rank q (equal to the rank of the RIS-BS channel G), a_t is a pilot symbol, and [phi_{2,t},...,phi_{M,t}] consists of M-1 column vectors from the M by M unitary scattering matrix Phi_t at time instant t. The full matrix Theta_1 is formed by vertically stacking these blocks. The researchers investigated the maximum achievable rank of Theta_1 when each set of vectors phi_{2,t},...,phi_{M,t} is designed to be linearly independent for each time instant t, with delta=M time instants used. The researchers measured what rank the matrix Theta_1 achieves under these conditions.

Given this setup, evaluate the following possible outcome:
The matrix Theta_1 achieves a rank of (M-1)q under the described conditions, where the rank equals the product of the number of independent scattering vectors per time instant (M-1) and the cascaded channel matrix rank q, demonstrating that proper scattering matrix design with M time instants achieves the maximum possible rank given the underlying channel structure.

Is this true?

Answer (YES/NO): NO